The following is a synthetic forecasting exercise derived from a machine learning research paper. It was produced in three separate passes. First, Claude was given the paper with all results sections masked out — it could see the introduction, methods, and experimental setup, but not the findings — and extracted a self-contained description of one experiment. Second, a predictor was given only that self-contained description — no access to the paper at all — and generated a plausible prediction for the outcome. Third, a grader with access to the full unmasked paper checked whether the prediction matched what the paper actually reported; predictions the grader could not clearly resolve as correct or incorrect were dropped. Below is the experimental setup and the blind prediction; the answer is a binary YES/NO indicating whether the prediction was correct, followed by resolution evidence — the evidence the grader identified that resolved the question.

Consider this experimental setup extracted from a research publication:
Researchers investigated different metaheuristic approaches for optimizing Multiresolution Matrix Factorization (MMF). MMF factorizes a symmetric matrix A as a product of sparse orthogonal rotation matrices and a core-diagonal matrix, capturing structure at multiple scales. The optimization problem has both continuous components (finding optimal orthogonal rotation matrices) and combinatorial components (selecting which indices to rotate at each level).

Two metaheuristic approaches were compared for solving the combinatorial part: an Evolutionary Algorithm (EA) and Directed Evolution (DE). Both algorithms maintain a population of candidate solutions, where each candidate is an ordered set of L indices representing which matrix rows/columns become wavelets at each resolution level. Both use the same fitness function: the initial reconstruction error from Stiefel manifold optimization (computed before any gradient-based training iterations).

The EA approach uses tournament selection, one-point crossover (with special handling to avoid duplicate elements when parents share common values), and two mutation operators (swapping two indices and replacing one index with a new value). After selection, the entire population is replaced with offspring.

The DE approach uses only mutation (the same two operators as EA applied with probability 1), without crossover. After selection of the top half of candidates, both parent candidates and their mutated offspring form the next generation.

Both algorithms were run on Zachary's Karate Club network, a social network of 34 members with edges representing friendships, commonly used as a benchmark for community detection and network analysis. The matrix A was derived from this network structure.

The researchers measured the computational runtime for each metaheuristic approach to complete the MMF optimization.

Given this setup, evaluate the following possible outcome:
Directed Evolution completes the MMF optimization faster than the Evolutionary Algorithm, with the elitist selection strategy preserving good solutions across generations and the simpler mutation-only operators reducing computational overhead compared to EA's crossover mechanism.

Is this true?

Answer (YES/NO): NO